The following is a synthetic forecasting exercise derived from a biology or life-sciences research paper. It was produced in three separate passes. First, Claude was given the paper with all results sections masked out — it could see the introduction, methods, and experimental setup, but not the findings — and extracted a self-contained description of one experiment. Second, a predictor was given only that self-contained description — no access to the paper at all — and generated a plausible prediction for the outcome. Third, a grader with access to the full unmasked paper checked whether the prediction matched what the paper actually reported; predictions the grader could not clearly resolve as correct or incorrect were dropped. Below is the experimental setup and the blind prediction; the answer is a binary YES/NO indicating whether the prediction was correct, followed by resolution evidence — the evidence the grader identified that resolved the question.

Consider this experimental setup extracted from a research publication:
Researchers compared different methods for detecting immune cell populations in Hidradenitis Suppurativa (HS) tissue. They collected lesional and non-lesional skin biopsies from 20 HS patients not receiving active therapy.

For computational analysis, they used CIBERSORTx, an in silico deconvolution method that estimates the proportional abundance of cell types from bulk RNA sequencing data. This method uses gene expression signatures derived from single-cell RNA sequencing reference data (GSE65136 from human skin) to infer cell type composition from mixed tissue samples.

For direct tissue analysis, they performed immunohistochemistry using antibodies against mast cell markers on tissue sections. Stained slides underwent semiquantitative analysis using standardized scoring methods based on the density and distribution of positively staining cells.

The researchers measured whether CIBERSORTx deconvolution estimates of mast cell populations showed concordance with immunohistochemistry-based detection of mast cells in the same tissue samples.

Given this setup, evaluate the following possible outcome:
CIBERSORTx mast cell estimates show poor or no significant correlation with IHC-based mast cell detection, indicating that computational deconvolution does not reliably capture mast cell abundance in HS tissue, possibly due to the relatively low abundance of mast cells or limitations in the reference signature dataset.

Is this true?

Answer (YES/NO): NO